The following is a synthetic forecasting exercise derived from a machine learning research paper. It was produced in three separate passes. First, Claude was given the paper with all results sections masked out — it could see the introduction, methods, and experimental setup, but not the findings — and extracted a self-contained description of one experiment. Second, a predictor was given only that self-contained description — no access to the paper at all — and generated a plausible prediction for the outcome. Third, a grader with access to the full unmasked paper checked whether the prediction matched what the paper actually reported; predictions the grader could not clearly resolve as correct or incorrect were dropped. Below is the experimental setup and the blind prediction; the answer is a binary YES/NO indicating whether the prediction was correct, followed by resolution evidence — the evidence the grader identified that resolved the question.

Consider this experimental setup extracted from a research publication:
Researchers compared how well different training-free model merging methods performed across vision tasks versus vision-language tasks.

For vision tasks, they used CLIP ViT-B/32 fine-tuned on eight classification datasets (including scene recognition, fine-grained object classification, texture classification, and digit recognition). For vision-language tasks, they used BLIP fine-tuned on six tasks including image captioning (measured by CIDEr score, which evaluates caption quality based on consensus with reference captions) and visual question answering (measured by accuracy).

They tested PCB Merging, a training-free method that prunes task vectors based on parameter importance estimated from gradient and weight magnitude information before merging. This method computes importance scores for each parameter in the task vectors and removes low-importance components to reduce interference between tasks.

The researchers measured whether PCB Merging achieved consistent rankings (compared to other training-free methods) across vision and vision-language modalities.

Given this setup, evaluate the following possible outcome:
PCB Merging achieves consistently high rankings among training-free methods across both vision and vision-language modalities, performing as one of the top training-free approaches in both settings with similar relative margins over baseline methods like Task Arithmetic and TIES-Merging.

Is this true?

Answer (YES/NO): NO